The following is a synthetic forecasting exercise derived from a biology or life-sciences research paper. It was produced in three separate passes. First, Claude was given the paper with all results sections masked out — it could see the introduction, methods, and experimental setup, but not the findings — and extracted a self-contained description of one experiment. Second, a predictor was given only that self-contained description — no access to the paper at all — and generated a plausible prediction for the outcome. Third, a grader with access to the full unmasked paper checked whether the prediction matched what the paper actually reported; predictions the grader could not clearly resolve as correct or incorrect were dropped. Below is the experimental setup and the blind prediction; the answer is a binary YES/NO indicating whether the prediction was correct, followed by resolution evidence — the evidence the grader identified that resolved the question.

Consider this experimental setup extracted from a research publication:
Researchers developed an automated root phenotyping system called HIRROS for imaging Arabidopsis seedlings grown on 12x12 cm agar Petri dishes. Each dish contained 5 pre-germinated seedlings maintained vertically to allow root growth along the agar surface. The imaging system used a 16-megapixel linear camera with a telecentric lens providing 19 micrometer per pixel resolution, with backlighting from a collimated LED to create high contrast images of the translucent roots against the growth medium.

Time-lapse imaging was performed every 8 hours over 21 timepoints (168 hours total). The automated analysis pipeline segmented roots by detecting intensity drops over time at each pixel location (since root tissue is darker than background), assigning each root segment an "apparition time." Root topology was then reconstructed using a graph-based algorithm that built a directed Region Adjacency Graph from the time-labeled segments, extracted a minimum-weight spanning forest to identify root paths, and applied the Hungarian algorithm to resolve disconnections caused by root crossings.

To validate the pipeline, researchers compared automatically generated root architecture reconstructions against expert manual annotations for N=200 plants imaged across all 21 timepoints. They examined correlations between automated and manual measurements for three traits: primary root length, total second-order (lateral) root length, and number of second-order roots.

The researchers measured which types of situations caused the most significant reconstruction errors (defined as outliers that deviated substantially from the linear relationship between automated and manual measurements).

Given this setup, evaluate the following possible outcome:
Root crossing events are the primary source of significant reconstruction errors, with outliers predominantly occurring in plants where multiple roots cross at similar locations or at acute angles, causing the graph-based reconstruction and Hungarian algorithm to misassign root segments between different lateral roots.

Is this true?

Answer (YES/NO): NO